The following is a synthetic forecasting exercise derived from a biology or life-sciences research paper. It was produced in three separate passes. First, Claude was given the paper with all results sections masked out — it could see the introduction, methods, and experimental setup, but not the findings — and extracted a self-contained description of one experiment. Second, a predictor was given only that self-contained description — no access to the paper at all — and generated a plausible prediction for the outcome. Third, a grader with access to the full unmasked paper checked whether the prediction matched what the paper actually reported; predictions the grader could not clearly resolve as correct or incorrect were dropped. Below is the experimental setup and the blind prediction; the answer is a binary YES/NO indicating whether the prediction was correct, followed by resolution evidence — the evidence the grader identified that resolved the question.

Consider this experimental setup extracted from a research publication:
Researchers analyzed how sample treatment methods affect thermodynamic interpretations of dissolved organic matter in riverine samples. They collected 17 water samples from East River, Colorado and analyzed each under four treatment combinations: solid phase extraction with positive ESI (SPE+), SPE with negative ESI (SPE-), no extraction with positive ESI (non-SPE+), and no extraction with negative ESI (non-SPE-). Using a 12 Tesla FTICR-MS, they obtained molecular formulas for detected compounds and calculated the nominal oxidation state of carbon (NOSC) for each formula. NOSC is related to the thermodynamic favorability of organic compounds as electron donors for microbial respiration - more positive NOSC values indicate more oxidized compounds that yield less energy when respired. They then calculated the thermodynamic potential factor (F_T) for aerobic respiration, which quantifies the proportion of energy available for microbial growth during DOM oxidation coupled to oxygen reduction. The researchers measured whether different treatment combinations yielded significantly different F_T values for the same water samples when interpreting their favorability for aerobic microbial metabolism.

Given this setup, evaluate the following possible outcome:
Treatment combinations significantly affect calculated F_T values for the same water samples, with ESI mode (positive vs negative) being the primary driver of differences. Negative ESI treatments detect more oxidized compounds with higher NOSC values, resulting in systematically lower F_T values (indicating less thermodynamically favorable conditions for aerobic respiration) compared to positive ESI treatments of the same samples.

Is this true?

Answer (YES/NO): NO